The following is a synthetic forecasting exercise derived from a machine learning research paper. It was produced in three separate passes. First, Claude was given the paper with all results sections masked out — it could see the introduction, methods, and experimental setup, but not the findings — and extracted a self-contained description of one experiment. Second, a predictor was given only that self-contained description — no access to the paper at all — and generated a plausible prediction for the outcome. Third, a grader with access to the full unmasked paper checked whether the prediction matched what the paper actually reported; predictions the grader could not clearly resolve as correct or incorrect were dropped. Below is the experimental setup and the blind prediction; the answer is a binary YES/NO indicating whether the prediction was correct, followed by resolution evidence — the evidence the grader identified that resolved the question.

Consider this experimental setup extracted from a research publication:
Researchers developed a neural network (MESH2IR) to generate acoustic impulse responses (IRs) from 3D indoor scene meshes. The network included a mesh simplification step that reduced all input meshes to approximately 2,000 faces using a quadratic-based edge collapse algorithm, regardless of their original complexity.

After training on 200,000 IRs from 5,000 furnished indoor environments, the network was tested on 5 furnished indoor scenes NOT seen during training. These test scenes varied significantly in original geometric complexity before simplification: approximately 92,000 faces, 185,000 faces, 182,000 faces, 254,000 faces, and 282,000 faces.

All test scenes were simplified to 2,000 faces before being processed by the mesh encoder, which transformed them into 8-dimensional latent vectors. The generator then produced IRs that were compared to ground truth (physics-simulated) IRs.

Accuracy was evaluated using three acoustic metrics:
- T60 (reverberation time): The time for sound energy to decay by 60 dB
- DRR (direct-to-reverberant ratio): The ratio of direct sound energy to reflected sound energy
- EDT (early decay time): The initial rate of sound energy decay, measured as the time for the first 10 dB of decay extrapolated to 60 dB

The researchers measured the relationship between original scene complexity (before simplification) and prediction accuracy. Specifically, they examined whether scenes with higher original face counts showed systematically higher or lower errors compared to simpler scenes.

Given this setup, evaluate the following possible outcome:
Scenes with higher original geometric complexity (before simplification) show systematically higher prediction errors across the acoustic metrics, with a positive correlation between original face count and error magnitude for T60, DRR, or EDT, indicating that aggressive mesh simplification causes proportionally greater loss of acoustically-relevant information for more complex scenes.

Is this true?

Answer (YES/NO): NO